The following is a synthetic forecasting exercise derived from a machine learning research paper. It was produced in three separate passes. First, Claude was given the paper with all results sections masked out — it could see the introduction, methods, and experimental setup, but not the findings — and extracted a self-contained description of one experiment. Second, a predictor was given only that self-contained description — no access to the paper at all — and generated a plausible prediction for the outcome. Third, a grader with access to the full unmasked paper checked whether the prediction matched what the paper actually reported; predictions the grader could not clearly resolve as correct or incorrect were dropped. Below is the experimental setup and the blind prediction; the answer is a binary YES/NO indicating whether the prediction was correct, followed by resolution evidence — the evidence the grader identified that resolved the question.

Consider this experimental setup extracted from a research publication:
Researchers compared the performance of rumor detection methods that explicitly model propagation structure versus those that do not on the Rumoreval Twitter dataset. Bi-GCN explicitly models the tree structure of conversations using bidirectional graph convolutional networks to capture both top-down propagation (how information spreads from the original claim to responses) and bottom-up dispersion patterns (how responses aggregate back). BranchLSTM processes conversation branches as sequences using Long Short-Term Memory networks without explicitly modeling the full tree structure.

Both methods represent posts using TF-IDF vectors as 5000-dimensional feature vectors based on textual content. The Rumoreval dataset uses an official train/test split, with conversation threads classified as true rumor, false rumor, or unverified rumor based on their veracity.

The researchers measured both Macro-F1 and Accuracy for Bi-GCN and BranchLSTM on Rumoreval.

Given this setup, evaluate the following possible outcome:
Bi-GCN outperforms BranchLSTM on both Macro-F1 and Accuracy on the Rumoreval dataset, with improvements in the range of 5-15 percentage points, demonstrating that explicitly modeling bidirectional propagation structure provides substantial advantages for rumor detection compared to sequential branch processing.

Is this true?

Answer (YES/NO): YES